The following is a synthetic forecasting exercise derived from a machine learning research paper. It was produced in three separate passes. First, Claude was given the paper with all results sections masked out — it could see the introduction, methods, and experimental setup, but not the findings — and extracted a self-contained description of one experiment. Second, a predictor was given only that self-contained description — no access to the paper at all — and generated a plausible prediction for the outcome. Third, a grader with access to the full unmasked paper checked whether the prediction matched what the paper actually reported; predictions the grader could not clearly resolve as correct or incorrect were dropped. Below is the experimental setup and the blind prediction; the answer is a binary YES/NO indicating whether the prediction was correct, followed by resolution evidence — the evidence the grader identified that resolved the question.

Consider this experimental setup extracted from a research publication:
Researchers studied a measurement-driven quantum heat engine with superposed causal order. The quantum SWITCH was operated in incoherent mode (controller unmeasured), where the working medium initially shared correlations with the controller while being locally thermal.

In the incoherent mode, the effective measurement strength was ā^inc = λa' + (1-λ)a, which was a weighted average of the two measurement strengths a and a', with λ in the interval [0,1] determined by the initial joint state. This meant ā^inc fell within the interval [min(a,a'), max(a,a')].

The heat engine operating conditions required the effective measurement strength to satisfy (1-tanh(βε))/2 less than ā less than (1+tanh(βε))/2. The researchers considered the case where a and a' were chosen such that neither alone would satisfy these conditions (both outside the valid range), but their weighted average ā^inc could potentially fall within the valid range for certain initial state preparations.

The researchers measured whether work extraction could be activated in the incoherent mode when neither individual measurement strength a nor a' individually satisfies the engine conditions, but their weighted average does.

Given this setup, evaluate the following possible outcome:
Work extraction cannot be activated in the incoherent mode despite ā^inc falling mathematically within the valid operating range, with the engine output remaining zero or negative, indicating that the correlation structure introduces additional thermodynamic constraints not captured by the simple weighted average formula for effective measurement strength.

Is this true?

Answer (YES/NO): NO